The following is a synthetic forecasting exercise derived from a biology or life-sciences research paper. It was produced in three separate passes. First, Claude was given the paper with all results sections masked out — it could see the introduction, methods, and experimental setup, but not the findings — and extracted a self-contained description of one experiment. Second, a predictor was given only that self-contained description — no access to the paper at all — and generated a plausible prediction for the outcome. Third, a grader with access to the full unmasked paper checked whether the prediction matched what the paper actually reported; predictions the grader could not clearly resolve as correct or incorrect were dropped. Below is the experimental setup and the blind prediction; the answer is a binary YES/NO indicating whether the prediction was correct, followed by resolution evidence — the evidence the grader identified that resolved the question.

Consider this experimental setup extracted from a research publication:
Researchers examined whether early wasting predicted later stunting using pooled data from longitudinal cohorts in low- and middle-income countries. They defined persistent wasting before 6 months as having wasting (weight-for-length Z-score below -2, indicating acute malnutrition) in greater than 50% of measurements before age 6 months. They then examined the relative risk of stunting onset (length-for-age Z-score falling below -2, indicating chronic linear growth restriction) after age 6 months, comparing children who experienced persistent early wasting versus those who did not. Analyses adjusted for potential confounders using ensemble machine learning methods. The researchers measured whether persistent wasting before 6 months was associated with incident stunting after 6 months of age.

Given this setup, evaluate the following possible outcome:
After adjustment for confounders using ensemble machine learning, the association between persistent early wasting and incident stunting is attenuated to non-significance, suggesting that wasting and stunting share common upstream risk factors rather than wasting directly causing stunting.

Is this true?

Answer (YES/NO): NO